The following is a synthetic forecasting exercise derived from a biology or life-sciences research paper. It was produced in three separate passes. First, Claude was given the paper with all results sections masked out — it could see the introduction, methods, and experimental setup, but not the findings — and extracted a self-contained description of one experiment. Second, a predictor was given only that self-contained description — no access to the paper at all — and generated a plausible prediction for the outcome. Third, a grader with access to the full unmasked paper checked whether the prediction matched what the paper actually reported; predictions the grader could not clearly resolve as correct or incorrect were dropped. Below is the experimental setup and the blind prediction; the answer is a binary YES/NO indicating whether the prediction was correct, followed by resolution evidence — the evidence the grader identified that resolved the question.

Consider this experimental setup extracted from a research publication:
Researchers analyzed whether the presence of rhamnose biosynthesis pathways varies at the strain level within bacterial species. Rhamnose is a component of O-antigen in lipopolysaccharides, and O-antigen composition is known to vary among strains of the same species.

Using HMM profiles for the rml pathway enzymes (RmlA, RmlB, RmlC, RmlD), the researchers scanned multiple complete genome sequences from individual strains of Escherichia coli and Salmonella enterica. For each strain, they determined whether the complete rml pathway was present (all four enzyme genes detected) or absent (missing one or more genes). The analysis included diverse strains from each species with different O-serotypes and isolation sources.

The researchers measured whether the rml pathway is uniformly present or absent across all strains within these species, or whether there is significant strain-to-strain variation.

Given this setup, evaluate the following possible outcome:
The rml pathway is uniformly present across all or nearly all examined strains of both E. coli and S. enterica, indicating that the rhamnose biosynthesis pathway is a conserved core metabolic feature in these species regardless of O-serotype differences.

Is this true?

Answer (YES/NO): NO